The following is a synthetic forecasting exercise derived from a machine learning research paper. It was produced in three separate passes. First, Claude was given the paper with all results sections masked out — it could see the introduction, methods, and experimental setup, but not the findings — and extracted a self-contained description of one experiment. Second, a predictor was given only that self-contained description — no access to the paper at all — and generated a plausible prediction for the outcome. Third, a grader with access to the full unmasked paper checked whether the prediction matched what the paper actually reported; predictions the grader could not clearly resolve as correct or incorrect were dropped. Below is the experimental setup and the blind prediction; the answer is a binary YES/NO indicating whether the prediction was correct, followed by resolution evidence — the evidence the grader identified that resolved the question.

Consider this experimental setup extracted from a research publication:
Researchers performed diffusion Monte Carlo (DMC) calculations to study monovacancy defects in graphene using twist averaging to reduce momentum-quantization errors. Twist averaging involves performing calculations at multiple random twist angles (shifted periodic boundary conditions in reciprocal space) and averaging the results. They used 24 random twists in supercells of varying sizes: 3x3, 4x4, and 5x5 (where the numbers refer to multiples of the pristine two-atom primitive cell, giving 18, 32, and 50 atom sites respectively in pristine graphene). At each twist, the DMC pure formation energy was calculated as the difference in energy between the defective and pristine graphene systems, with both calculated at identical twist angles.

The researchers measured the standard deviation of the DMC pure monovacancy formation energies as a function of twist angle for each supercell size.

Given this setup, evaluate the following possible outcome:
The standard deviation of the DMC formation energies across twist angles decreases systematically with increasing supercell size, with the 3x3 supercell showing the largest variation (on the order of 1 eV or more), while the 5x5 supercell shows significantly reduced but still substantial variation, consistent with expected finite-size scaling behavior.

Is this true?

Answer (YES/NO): NO